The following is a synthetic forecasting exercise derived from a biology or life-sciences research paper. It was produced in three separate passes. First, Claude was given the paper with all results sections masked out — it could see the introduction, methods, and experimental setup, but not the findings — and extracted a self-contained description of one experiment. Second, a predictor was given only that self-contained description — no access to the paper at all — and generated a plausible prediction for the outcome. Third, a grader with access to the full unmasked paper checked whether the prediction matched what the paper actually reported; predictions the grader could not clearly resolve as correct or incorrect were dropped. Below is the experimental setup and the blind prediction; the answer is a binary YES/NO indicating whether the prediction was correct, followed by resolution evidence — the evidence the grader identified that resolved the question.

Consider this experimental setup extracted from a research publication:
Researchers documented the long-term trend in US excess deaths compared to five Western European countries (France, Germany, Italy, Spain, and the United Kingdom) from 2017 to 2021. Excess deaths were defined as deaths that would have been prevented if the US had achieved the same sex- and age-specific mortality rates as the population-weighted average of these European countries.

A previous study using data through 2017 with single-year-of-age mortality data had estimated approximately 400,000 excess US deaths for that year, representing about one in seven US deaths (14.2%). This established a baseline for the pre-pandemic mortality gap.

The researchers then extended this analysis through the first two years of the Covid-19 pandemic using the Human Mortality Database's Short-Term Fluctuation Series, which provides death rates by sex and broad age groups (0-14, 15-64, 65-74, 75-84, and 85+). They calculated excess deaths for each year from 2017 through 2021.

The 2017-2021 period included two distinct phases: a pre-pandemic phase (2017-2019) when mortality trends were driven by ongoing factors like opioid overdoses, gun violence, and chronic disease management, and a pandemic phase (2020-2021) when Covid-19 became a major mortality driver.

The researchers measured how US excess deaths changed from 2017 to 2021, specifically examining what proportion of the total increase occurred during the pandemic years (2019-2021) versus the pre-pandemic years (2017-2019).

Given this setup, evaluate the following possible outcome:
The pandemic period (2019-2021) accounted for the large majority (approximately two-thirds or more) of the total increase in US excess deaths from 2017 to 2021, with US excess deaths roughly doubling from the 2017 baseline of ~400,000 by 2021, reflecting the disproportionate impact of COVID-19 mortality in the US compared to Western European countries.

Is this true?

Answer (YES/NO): YES